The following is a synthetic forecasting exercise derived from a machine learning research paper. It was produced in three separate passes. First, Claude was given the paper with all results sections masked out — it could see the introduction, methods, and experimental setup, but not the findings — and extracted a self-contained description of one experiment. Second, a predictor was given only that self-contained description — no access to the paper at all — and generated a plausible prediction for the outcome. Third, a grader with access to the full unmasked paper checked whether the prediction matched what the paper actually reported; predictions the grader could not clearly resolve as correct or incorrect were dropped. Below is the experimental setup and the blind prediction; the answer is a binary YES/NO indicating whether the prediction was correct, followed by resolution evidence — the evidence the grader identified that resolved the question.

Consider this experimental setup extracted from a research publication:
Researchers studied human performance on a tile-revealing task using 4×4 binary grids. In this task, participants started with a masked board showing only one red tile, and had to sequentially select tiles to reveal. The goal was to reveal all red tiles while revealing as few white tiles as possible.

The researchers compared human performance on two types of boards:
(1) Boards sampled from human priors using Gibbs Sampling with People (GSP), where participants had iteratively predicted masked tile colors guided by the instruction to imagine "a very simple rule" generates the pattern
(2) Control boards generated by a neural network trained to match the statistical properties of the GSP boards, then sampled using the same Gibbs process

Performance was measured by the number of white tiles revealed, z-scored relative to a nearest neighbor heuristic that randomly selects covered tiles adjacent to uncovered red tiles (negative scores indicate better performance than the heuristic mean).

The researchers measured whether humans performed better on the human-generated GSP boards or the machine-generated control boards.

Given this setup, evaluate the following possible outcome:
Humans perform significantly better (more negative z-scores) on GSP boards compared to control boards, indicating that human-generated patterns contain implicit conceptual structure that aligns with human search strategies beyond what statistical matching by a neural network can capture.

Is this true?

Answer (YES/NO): YES